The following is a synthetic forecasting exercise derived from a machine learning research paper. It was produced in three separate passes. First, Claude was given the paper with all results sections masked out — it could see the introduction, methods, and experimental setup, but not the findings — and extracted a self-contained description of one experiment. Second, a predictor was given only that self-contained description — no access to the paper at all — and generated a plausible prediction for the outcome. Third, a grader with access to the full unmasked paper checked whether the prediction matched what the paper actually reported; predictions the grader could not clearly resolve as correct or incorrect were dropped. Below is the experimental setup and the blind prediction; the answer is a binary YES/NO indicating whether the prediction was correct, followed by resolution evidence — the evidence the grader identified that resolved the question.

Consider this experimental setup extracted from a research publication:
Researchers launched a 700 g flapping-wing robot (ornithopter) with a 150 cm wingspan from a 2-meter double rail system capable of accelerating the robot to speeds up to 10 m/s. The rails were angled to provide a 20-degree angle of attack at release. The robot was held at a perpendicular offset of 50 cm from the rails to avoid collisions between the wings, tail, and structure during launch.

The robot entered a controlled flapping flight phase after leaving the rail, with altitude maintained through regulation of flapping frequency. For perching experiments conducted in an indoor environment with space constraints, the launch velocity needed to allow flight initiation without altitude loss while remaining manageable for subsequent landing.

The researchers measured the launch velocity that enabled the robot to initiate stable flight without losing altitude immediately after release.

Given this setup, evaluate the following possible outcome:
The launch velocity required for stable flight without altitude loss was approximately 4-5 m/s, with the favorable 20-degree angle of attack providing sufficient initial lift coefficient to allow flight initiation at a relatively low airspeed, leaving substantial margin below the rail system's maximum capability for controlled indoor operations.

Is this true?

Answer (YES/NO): YES